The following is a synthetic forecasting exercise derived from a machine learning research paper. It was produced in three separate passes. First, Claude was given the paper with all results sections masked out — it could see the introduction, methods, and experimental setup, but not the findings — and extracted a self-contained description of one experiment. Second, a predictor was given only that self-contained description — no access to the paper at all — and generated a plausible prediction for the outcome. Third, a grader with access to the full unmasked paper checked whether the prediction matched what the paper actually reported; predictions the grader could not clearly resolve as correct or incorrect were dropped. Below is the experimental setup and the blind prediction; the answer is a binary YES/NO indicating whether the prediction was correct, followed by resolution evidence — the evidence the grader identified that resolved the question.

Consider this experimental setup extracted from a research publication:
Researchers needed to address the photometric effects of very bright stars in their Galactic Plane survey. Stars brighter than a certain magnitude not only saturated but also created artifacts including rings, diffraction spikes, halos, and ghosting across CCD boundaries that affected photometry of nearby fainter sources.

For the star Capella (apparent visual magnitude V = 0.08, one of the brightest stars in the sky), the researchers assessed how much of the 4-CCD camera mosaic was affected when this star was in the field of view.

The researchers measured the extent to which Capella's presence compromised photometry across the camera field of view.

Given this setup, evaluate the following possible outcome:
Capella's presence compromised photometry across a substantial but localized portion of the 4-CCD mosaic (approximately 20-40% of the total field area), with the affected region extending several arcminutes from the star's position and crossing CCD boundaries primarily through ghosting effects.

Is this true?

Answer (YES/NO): NO